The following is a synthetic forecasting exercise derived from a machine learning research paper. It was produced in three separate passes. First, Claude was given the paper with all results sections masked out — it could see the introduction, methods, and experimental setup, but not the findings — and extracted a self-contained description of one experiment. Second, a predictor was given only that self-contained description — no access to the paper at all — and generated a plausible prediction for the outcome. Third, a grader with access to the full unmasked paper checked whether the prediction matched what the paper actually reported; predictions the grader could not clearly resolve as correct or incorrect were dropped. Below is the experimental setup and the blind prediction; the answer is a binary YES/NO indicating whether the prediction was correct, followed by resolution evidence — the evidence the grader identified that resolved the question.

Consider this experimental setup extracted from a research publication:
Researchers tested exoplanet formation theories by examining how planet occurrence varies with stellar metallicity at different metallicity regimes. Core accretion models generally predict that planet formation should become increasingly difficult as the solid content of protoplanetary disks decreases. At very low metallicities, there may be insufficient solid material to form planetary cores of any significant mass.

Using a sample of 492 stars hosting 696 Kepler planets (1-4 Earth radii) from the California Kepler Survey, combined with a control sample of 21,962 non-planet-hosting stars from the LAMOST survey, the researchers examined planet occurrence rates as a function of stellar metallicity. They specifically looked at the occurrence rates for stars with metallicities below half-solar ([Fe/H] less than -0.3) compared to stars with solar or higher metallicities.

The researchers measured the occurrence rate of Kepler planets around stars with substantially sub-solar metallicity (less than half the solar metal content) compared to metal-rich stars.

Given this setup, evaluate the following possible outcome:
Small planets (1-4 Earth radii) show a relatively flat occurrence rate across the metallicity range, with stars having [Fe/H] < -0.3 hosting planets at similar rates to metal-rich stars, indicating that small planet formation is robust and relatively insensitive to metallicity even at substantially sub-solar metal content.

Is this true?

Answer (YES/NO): NO